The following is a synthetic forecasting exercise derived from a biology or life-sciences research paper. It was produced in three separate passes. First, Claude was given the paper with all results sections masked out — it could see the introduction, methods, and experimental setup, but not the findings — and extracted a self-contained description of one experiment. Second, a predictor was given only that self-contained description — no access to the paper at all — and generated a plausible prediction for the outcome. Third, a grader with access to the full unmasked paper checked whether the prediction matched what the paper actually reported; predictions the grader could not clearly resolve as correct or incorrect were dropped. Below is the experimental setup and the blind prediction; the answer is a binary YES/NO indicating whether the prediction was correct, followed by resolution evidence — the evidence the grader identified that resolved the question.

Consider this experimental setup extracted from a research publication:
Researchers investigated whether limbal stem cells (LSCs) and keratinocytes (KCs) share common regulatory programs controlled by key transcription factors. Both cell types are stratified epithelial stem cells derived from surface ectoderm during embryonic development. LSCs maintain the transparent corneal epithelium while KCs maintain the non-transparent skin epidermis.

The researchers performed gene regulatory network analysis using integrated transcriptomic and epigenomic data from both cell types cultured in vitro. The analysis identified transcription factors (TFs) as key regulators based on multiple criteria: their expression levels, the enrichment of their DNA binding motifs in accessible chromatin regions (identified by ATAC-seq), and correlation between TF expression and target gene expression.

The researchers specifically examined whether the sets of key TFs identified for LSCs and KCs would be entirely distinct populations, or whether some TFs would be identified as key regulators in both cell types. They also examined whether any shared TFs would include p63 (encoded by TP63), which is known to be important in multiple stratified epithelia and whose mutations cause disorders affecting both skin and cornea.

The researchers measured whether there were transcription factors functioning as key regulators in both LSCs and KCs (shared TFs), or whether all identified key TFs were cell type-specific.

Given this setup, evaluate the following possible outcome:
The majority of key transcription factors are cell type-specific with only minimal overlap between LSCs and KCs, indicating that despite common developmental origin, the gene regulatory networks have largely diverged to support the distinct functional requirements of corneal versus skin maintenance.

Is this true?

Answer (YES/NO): NO